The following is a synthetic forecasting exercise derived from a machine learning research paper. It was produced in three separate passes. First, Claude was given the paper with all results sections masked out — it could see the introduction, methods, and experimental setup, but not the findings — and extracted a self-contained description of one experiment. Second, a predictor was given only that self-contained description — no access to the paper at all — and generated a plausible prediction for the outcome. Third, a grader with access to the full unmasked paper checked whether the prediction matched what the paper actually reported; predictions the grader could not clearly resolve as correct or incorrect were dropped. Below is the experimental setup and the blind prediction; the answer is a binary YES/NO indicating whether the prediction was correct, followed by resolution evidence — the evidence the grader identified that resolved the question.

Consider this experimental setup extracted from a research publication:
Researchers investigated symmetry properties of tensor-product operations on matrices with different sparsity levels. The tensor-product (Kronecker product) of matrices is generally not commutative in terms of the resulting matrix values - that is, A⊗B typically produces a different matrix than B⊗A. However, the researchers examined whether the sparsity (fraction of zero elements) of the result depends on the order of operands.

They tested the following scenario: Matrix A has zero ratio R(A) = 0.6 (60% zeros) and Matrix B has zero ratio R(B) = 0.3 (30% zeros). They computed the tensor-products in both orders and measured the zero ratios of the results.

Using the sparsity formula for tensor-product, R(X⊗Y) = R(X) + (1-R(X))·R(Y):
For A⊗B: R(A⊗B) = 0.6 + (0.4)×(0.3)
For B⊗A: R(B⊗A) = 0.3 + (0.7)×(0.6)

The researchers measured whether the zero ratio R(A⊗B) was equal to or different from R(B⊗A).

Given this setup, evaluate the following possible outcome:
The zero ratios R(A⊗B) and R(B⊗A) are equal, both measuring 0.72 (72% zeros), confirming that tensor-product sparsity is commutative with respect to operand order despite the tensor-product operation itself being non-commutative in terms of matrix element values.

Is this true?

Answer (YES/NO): YES